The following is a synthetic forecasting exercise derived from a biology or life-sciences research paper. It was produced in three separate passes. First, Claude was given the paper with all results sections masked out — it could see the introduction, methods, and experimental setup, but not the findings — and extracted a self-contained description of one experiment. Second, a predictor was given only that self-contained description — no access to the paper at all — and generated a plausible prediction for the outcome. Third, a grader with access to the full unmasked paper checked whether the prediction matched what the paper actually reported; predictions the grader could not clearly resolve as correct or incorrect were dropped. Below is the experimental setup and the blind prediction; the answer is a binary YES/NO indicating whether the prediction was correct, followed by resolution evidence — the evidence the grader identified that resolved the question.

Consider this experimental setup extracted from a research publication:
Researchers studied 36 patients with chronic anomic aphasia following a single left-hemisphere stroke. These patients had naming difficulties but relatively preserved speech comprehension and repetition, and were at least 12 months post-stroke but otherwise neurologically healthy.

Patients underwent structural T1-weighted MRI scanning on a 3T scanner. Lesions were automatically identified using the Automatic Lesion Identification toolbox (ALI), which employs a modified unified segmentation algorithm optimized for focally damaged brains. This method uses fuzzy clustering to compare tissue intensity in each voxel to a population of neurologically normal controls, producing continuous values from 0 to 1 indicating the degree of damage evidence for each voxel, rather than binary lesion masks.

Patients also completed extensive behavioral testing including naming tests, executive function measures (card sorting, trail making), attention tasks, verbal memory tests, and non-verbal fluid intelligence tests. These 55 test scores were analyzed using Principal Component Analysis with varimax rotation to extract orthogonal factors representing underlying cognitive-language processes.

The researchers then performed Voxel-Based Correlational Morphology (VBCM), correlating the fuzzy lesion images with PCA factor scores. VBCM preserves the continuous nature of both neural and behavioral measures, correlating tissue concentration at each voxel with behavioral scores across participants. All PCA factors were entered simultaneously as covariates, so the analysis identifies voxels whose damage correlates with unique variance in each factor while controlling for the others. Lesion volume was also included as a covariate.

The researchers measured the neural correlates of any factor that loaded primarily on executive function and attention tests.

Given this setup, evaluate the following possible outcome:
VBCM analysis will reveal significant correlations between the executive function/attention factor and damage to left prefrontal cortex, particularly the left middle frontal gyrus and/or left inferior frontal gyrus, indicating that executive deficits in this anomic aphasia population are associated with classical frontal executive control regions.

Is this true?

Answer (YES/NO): YES